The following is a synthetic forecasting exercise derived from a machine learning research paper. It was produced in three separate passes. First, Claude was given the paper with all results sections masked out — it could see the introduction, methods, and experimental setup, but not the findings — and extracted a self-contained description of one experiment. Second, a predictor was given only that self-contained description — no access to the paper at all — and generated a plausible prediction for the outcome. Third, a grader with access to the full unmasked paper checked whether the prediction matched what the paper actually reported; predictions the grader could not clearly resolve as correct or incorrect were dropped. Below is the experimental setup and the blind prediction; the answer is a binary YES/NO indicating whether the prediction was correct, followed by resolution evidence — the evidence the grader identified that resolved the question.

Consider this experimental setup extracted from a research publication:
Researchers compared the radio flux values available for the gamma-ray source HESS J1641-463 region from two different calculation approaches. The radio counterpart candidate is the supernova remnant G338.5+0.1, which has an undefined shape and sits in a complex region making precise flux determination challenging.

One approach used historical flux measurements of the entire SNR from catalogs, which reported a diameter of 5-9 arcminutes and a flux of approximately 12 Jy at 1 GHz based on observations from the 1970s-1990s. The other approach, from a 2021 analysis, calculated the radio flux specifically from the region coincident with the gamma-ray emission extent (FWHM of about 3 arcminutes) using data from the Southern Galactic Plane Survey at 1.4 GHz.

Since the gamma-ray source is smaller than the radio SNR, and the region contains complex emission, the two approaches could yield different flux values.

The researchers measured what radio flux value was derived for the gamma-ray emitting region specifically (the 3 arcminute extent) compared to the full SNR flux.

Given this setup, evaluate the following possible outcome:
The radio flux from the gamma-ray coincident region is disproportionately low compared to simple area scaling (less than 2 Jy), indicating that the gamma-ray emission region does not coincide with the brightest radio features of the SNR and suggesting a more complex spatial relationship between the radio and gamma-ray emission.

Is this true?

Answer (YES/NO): NO